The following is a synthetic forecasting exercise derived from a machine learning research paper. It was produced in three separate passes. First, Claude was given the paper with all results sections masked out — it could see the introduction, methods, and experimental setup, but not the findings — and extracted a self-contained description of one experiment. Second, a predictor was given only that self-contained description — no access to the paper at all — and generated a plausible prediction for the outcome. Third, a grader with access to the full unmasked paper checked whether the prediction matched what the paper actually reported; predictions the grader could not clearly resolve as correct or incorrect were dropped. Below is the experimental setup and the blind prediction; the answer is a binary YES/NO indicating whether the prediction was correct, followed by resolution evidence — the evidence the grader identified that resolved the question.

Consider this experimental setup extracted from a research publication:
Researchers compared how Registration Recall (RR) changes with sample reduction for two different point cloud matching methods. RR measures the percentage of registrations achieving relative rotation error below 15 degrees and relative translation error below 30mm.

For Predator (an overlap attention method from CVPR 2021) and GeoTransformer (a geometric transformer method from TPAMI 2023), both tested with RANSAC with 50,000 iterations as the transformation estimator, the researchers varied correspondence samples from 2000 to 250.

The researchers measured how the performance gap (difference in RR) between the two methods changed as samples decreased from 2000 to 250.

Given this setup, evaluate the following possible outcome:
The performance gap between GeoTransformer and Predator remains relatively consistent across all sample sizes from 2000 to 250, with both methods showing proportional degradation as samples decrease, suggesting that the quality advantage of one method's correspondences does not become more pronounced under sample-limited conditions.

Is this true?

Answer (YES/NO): NO